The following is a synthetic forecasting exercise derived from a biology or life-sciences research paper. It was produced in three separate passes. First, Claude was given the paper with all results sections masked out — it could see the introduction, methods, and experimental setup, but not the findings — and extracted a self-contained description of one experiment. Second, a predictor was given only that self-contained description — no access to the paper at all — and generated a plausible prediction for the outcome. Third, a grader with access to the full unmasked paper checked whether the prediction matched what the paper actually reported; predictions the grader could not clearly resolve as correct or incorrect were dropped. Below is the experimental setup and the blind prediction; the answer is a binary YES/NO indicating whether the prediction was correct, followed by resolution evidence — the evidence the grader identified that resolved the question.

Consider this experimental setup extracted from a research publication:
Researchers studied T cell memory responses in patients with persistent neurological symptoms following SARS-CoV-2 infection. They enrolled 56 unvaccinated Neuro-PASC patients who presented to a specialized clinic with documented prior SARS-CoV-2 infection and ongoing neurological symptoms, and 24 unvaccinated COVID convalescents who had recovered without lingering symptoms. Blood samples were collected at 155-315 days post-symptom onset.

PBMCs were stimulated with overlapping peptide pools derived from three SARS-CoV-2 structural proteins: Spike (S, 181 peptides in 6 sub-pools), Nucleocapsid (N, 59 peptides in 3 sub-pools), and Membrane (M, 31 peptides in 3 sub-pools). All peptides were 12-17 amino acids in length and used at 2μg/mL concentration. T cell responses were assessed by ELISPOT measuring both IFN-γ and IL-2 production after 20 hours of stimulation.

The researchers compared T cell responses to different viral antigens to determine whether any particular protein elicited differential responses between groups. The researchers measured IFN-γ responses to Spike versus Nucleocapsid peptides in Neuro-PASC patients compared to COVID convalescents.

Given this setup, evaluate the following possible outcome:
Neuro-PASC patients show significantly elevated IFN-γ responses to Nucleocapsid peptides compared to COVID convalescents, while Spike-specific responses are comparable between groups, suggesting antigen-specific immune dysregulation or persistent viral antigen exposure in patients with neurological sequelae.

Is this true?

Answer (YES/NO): YES